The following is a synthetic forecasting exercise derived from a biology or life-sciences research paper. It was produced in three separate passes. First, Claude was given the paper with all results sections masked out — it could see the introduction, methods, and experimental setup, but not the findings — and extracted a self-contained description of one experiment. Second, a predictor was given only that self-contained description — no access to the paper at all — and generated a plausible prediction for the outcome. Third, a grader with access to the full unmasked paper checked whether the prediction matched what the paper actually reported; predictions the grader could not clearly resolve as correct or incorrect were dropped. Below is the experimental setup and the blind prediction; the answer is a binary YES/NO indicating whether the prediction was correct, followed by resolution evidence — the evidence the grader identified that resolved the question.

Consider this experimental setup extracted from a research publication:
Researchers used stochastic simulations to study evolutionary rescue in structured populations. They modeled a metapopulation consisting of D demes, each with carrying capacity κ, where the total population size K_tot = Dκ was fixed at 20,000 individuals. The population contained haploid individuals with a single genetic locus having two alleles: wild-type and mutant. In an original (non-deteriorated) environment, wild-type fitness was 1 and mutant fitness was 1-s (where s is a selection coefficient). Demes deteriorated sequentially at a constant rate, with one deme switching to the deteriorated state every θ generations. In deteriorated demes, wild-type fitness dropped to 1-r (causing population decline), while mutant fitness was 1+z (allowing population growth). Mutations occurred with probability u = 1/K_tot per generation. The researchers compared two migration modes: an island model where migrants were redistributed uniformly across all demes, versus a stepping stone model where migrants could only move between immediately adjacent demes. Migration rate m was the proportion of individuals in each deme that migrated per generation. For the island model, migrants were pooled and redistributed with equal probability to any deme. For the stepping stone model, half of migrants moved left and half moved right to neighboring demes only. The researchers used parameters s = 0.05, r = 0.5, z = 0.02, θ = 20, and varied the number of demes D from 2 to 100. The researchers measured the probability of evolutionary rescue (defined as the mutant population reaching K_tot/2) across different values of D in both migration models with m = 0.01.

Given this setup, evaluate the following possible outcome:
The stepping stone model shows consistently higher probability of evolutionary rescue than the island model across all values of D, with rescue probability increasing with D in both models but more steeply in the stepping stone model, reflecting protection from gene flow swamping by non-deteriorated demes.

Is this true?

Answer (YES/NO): NO